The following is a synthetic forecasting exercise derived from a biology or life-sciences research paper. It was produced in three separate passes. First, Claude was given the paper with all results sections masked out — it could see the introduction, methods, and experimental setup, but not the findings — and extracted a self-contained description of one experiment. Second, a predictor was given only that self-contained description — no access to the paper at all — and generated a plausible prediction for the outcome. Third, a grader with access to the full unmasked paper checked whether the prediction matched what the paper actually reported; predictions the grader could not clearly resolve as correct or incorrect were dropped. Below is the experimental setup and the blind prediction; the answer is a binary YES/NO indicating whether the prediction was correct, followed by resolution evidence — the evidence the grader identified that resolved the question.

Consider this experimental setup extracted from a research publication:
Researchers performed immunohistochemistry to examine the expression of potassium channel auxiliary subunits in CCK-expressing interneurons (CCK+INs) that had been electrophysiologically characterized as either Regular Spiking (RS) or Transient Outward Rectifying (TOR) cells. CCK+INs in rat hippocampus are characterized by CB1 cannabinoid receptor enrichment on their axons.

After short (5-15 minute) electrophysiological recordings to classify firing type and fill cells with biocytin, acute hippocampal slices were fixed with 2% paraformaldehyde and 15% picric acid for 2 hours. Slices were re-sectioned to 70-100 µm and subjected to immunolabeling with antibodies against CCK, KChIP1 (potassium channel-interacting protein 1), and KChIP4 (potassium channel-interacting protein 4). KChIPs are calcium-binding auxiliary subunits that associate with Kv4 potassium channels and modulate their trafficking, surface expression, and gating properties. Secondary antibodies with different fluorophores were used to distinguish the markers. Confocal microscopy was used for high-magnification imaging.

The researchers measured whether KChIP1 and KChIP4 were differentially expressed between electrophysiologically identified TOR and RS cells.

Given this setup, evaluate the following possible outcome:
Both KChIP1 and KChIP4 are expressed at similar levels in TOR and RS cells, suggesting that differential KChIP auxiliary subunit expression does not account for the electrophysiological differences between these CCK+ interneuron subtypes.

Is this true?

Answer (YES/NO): NO